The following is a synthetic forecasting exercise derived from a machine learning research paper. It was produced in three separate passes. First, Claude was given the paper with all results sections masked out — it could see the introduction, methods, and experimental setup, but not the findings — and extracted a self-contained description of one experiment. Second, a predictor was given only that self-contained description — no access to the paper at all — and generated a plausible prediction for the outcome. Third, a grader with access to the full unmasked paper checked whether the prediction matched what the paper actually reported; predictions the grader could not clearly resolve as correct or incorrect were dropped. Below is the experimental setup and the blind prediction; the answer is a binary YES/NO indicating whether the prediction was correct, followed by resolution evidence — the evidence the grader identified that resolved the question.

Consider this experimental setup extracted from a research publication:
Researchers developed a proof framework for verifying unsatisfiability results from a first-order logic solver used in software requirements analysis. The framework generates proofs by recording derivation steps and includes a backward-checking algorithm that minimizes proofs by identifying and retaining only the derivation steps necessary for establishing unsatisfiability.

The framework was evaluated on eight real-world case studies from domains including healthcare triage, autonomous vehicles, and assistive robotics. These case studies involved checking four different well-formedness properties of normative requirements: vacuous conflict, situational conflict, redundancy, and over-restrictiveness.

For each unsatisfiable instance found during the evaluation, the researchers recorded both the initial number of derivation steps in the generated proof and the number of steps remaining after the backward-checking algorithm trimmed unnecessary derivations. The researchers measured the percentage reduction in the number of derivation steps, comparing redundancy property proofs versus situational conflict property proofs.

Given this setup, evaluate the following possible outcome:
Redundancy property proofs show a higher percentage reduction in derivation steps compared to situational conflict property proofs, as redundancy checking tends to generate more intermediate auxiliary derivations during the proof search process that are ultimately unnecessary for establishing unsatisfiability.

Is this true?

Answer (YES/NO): YES